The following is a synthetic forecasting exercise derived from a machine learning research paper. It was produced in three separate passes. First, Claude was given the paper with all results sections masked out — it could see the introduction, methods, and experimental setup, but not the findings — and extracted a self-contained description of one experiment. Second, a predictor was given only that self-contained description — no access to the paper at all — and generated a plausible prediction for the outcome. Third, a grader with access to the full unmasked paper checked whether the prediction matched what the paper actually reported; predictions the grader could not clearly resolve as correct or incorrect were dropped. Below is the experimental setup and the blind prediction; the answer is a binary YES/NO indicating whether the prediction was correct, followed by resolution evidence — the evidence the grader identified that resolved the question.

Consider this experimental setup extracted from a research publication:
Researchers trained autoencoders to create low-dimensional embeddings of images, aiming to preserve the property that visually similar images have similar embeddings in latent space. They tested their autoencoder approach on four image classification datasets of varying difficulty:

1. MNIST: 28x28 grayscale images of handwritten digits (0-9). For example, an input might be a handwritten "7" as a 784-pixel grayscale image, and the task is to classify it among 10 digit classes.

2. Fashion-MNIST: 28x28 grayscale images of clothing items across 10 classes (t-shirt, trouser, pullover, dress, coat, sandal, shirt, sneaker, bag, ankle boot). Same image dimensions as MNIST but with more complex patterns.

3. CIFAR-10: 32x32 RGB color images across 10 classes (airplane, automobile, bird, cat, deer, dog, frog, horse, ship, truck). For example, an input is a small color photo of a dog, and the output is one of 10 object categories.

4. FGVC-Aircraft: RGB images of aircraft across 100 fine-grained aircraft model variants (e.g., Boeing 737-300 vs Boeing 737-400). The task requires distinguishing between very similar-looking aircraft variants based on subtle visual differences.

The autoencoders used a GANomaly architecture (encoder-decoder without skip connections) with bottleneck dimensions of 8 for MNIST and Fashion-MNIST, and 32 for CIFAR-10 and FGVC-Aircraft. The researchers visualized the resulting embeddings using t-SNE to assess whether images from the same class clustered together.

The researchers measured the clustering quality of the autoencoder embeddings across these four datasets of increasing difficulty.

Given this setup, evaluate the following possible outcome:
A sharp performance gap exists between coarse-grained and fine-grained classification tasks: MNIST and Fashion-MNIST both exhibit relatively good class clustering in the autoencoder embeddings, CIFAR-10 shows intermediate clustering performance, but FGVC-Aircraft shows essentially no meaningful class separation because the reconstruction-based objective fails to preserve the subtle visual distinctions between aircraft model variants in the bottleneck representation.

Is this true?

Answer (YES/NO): NO